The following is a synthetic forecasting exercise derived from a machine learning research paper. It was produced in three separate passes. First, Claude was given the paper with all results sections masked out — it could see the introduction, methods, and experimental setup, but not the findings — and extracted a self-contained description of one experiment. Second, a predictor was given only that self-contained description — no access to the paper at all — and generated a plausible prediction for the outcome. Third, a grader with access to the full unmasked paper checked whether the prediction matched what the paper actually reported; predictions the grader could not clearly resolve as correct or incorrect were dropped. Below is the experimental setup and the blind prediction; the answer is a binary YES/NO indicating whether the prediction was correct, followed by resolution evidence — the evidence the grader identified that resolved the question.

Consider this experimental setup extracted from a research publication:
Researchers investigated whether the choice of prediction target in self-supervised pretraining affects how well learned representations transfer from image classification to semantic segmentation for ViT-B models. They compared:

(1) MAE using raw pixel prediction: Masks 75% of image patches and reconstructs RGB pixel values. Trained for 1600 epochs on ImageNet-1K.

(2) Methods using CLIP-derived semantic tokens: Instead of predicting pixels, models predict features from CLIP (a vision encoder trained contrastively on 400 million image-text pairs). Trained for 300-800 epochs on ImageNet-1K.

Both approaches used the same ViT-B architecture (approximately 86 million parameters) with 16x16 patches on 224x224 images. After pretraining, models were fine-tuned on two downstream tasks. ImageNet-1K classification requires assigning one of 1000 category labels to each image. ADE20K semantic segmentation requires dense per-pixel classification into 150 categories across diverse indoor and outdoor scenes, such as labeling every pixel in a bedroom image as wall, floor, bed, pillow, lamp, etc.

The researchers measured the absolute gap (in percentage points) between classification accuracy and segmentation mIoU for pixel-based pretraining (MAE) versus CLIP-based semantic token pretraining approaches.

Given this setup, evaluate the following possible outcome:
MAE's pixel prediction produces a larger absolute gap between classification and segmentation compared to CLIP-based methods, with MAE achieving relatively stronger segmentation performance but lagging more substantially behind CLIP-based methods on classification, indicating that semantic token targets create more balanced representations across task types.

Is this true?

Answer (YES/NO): NO